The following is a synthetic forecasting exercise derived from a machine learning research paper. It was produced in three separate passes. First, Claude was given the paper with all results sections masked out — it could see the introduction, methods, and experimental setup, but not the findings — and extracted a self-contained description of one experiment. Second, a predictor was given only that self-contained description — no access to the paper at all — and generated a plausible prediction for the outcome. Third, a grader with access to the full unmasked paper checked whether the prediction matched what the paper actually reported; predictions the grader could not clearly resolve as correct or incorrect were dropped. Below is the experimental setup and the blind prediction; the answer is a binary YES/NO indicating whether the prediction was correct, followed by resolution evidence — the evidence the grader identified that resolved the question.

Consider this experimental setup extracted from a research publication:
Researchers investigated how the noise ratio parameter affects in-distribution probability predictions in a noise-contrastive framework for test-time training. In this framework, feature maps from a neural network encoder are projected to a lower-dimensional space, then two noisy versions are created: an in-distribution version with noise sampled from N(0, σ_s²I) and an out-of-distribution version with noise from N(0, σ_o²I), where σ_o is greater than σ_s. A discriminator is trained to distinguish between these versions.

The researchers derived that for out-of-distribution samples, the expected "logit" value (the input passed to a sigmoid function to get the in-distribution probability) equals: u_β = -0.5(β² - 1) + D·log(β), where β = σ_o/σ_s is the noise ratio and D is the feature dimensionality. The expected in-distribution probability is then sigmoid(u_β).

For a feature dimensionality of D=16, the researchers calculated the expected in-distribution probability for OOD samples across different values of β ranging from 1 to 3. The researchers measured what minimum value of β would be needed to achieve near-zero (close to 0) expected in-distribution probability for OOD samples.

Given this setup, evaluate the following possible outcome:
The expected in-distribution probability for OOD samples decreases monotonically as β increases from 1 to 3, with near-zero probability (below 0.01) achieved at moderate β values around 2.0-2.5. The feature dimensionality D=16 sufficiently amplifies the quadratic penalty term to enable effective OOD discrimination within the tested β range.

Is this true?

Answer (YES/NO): NO